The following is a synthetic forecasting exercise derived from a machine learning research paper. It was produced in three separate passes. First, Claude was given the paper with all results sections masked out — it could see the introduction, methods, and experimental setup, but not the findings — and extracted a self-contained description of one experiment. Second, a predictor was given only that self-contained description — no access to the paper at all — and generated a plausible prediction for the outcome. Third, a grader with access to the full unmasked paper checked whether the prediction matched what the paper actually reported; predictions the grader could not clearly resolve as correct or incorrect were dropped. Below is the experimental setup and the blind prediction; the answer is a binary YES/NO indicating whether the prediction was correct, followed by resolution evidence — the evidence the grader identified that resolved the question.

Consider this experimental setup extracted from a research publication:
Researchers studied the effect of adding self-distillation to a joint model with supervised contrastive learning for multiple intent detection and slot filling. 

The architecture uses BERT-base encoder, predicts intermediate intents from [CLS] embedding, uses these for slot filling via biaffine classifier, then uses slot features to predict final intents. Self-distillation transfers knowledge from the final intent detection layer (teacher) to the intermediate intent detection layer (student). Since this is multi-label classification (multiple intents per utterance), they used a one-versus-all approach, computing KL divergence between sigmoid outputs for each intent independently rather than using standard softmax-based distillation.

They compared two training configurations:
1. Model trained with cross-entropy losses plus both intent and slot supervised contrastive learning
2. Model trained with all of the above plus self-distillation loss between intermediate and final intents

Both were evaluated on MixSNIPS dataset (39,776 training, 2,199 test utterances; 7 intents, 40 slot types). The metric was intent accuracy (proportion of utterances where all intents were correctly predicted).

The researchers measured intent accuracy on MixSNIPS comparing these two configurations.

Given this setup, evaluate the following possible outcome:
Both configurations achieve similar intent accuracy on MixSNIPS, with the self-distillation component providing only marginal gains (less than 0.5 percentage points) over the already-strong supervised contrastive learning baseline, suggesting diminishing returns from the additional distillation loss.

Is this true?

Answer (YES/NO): YES